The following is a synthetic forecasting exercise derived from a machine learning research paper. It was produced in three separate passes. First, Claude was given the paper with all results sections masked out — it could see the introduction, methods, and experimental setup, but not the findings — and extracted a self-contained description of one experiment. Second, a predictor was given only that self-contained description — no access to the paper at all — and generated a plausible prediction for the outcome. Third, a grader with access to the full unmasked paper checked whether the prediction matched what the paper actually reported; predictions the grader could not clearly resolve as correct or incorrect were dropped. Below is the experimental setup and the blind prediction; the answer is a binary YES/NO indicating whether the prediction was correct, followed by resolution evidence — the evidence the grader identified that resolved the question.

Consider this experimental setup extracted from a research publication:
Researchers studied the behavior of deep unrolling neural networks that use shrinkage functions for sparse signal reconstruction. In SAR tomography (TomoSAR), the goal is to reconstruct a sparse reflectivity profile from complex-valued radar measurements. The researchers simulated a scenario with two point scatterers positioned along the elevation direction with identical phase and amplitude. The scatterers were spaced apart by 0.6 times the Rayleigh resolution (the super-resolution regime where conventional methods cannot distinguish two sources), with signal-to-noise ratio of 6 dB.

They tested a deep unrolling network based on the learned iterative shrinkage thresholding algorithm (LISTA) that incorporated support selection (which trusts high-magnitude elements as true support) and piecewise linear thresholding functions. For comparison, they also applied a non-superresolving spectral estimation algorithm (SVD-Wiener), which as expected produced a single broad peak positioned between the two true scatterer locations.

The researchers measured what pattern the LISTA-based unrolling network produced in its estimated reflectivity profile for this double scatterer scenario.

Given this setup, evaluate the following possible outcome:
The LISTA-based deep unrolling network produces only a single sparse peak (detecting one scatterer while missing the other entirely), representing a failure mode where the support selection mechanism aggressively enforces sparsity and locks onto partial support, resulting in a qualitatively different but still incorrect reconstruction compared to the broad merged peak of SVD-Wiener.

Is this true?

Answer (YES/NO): YES